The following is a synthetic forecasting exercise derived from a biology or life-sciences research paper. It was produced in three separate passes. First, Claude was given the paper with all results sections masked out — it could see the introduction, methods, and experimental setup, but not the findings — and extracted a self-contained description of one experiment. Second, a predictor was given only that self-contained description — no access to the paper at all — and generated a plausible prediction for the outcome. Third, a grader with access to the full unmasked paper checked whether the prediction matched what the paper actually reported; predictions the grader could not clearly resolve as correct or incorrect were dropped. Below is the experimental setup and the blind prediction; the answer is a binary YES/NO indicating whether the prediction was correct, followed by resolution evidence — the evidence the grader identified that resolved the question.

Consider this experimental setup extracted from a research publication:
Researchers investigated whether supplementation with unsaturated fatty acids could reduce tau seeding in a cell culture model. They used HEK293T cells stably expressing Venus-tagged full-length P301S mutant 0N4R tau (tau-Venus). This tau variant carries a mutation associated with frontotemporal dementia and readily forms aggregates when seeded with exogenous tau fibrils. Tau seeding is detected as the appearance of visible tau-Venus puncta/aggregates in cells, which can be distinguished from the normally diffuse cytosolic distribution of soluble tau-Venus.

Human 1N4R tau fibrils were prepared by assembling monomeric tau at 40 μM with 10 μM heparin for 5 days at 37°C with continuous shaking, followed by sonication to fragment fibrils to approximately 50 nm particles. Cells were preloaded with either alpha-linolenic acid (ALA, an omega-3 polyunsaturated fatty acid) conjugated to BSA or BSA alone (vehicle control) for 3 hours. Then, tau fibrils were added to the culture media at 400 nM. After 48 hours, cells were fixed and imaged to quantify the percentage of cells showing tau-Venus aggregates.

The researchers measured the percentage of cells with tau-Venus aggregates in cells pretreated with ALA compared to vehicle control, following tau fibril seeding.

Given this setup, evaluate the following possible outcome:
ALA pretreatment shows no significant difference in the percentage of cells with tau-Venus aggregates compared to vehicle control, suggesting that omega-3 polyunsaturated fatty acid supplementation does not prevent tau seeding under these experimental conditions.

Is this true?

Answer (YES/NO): NO